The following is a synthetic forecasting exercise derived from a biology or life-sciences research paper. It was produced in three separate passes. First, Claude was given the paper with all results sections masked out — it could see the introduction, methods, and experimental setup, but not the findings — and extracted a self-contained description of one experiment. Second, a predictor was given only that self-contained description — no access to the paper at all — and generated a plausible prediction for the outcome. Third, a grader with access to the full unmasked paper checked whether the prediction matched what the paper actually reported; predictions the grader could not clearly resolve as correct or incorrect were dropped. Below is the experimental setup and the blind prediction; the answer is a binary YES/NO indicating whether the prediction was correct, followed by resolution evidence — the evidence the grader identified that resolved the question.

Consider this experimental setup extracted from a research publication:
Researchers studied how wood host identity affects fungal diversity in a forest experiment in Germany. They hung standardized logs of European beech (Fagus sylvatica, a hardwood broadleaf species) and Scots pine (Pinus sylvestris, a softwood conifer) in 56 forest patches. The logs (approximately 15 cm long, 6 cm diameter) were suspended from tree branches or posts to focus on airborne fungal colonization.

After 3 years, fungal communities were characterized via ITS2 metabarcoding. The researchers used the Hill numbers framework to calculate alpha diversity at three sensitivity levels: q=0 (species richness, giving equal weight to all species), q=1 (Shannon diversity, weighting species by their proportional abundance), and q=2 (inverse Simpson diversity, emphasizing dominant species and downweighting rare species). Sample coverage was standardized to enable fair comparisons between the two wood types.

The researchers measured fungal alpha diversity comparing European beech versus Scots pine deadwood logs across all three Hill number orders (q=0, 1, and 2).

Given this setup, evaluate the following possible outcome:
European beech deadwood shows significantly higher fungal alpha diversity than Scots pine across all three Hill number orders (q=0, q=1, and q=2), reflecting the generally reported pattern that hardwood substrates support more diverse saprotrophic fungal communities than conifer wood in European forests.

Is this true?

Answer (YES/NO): NO